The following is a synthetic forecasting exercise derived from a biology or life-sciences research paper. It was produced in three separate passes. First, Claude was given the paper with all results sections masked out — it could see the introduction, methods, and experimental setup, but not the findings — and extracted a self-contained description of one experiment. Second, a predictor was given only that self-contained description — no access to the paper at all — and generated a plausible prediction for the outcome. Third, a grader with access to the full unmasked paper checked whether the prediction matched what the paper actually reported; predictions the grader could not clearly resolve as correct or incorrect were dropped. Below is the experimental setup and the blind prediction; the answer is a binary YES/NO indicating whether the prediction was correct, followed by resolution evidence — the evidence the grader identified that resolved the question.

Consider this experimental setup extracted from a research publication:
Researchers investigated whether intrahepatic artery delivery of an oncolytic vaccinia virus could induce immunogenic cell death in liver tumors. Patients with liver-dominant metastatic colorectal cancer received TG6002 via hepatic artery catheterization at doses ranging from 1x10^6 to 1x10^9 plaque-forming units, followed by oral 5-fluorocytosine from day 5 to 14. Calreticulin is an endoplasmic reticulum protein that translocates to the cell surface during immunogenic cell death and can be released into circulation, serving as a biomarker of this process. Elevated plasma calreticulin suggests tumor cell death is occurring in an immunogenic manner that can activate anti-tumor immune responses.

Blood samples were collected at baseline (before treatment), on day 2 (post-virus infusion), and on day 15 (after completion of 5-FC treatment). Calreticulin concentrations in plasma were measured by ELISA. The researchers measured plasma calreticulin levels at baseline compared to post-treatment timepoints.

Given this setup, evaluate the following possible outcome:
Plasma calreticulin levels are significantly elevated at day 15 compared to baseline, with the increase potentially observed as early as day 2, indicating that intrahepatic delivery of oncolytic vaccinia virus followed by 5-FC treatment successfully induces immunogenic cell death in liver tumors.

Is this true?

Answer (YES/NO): NO